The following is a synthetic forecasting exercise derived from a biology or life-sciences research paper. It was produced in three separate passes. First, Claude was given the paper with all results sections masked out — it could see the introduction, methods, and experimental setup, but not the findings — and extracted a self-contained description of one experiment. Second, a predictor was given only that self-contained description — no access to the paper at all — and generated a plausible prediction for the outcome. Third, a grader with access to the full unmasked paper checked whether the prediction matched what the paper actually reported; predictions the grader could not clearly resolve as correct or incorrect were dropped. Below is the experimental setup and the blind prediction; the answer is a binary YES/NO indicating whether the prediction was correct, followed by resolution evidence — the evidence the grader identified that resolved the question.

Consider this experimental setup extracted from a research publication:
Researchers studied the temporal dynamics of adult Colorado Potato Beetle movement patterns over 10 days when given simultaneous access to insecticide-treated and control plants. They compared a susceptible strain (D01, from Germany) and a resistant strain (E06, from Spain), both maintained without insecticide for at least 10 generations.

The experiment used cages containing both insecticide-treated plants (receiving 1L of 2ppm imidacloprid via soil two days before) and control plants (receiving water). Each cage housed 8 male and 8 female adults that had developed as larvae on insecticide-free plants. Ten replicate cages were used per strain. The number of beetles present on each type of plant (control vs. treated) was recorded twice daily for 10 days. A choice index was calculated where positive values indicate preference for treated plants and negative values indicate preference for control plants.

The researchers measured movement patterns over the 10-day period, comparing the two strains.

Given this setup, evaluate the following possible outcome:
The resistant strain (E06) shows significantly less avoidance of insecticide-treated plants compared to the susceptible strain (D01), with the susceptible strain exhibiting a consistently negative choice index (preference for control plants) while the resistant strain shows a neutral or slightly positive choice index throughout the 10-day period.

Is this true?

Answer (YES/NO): NO